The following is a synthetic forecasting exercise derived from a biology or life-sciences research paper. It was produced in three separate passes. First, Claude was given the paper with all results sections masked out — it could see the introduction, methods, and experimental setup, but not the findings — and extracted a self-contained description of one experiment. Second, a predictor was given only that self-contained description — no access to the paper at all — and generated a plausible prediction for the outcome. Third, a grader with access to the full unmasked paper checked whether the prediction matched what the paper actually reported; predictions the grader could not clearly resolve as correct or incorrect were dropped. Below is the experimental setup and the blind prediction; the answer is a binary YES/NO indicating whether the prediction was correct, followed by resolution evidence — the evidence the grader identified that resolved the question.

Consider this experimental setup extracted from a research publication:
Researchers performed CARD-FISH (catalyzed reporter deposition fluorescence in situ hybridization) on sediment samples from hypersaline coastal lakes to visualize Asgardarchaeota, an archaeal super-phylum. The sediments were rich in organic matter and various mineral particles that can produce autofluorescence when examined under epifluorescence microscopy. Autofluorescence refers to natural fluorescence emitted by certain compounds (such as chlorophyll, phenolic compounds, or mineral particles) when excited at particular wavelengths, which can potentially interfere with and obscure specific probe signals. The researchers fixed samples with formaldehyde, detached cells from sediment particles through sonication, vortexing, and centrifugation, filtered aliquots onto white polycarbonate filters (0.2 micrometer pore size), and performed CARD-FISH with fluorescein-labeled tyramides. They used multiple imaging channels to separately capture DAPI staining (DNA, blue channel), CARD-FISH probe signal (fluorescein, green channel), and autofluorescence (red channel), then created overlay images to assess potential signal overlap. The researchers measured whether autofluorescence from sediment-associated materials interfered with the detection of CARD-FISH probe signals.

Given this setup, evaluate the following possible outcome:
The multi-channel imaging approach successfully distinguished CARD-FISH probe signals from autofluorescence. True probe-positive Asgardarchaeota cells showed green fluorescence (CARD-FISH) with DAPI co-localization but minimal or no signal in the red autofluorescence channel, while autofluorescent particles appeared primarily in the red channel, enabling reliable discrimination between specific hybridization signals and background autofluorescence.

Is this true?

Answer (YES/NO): YES